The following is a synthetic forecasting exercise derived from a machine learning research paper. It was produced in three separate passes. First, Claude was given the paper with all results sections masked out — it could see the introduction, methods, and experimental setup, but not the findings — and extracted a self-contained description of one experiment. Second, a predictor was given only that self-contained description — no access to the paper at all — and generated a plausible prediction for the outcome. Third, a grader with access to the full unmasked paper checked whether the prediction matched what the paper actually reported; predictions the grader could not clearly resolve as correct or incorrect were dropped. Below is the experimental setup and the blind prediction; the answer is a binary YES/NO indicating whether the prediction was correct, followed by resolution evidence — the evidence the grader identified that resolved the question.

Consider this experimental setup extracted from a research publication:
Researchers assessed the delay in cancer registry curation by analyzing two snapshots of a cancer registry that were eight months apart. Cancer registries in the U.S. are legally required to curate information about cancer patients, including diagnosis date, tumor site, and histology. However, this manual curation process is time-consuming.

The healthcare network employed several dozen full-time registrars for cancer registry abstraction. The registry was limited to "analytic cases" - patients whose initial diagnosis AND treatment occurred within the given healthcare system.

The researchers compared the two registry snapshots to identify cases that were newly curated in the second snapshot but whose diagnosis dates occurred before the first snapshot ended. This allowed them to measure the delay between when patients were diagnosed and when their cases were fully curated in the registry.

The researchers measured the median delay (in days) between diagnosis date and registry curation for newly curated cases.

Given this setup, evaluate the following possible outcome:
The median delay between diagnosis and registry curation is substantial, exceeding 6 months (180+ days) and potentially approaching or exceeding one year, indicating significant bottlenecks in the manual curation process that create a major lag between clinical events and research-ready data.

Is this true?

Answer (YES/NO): YES